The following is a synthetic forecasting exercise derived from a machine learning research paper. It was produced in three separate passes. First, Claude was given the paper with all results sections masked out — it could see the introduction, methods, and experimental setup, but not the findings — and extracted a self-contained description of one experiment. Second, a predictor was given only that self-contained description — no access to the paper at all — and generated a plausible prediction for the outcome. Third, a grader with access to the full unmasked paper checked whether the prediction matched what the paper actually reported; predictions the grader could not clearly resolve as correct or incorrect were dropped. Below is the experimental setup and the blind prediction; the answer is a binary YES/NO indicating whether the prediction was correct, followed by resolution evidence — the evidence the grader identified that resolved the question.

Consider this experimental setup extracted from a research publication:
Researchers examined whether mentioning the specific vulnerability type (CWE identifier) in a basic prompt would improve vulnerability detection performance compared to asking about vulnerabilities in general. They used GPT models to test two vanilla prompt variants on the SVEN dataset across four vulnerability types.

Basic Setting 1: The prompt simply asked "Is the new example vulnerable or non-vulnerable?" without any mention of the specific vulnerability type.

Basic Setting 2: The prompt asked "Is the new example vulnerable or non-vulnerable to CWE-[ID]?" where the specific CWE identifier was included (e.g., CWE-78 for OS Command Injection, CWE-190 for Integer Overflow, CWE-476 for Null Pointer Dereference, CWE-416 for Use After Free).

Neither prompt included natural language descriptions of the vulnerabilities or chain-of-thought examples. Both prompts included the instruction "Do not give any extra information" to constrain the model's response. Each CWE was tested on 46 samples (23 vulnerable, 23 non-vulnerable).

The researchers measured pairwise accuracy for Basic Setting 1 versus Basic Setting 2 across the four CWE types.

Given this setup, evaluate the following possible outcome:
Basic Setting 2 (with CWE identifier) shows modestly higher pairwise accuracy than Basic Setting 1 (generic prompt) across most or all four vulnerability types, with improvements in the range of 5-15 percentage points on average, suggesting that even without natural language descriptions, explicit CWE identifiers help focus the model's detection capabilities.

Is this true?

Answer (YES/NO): NO